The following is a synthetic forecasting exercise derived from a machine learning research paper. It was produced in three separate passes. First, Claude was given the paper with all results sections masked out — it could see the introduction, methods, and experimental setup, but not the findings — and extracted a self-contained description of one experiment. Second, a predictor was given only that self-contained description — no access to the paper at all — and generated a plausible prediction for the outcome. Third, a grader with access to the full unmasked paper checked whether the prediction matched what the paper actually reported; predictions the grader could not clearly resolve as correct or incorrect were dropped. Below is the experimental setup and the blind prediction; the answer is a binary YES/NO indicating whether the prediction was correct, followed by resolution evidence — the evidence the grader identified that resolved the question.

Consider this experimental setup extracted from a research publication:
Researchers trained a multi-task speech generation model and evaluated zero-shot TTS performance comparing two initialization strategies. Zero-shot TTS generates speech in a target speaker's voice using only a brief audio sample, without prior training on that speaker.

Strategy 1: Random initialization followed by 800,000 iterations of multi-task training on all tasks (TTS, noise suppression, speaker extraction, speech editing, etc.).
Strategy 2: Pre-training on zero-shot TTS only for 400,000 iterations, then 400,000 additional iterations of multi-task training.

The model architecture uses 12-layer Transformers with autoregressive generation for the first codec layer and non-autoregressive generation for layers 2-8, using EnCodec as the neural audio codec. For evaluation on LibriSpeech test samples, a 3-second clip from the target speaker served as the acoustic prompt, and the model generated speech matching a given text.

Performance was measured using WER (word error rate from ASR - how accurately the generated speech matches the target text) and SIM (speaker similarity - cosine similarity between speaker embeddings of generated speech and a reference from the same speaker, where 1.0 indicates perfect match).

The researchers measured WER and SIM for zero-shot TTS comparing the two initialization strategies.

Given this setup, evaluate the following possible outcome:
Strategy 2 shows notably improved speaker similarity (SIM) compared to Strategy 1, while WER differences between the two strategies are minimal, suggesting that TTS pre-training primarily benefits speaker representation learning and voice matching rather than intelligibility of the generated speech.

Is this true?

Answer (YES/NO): NO